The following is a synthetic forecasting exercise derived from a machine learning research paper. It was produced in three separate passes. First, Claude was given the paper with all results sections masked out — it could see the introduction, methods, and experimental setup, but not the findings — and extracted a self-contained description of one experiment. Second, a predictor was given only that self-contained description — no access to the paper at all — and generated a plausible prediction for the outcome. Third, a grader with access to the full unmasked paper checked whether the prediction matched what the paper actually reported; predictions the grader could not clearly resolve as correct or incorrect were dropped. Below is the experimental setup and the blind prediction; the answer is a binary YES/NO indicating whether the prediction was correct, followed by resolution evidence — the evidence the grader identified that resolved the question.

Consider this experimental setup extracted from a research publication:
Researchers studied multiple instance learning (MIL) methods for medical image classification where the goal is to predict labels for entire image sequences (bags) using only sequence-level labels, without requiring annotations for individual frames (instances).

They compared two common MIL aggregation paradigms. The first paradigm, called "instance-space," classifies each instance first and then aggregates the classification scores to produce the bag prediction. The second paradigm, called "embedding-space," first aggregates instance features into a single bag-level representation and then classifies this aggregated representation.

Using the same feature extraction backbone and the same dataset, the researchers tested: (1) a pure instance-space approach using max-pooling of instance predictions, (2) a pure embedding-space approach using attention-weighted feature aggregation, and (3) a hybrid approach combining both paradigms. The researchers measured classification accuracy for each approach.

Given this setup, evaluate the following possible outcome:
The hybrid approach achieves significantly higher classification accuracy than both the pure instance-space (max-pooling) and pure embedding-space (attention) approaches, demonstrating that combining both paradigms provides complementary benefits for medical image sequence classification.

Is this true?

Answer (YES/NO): YES